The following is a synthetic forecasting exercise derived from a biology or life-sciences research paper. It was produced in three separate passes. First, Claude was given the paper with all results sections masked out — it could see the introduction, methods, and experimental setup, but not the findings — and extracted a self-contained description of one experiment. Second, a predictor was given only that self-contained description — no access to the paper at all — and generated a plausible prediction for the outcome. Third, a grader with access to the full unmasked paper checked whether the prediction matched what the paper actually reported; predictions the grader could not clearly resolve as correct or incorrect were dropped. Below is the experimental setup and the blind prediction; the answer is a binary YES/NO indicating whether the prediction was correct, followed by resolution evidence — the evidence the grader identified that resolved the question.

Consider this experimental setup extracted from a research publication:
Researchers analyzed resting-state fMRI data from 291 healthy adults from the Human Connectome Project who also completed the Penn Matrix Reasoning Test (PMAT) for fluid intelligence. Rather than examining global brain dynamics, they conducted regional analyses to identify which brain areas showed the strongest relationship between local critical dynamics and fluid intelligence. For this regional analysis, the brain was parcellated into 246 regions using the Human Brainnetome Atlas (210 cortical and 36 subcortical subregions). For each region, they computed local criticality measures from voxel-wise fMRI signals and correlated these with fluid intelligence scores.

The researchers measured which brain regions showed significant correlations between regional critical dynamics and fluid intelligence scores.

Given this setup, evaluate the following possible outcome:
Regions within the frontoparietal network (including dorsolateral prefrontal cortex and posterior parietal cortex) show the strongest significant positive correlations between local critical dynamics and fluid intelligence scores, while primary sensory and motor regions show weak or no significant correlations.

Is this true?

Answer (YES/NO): NO